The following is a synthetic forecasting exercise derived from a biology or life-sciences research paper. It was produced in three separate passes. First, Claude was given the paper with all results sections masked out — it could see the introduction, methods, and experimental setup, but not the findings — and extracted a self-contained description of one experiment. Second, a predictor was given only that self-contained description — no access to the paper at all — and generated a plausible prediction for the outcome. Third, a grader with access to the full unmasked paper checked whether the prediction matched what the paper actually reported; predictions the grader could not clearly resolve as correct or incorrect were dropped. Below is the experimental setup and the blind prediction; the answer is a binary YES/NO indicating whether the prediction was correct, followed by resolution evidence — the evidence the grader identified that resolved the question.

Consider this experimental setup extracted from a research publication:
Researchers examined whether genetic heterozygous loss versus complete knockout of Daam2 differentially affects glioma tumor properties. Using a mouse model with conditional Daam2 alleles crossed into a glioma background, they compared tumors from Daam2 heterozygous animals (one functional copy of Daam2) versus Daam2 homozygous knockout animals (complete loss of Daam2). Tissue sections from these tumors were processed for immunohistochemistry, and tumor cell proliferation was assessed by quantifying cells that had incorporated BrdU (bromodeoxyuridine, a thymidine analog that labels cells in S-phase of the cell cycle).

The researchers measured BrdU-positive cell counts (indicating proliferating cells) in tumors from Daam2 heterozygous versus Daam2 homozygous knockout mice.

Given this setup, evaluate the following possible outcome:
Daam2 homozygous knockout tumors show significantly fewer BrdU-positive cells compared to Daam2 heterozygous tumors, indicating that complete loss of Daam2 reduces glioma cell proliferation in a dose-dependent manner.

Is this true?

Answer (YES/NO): YES